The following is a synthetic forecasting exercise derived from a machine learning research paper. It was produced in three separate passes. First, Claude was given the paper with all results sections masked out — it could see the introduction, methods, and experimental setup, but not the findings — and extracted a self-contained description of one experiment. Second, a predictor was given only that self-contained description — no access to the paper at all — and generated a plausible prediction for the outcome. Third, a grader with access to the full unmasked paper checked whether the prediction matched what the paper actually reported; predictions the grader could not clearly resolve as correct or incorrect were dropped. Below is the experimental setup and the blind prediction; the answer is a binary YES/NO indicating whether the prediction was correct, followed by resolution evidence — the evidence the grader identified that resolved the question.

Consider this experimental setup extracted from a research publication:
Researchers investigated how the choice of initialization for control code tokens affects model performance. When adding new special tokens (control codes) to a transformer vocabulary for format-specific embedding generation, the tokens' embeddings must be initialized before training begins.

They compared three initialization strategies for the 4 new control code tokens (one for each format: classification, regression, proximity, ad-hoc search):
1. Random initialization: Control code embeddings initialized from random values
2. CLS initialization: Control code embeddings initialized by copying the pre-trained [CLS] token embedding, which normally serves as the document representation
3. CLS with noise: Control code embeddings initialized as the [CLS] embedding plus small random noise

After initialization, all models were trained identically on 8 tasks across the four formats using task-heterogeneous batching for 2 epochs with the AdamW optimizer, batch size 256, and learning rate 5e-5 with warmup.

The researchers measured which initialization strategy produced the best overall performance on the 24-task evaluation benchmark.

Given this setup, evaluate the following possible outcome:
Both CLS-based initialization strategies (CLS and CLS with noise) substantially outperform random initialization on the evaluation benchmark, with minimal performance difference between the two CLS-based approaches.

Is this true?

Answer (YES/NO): NO